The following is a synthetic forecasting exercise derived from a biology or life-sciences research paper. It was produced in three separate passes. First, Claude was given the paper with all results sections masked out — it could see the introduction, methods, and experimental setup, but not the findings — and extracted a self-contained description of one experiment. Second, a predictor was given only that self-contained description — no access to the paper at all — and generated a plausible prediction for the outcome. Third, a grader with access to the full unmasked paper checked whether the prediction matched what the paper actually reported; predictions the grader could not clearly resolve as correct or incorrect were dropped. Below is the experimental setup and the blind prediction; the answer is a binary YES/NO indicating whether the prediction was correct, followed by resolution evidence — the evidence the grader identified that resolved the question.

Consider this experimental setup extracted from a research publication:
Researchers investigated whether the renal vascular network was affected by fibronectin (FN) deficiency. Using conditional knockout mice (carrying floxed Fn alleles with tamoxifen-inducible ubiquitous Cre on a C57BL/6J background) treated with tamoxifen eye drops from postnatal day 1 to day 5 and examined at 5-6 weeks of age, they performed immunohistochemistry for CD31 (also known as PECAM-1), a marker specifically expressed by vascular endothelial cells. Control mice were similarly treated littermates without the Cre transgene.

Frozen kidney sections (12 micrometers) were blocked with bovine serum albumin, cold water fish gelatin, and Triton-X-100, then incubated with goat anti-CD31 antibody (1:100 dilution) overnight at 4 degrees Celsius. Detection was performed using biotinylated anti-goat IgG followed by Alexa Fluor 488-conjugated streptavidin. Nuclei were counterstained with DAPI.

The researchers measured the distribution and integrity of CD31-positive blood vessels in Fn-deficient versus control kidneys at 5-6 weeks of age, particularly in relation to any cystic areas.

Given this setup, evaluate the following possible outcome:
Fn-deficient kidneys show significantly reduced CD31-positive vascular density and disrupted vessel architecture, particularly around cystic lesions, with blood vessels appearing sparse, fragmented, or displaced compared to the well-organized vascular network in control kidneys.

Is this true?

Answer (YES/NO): NO